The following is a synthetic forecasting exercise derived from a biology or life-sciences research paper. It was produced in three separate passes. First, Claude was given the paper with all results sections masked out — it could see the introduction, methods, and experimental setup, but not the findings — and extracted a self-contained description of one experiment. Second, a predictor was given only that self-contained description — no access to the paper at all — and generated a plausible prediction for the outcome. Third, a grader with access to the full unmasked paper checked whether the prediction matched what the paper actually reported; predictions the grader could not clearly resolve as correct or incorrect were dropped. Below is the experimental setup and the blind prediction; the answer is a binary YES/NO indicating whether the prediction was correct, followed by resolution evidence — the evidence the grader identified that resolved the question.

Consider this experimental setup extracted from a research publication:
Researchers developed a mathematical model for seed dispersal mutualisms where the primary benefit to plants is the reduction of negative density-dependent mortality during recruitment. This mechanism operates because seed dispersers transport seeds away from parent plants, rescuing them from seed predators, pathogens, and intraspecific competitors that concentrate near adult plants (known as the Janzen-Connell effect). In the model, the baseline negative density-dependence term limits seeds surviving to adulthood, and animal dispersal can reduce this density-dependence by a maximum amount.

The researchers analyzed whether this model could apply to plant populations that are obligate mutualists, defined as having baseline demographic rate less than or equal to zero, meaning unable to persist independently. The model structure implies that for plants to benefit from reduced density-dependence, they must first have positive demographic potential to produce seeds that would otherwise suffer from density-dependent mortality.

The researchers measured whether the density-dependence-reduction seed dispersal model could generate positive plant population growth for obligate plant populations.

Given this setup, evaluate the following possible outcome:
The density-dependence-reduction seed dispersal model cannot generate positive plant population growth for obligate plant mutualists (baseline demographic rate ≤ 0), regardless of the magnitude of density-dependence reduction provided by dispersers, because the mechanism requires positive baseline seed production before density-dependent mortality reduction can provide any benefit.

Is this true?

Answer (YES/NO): YES